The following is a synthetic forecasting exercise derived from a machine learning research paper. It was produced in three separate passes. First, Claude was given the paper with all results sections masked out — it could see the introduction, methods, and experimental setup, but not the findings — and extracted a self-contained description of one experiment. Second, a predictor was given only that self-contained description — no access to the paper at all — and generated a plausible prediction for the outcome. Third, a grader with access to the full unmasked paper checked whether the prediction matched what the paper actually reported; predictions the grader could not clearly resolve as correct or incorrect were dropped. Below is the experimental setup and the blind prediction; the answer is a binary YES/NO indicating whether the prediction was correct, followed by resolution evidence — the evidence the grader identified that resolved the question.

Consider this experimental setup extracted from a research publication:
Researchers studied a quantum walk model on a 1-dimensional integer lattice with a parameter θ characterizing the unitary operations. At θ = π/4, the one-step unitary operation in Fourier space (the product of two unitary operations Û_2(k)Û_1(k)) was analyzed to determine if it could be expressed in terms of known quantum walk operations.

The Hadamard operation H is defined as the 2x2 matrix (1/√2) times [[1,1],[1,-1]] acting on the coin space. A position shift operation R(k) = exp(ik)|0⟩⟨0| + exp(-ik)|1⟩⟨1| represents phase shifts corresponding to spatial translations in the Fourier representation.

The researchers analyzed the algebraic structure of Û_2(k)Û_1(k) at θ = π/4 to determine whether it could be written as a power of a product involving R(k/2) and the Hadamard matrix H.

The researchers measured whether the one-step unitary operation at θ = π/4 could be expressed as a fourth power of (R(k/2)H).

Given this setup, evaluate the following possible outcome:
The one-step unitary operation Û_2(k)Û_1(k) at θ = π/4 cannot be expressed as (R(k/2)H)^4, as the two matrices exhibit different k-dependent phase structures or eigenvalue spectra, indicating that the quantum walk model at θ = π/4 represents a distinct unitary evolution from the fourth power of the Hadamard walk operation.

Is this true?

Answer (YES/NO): NO